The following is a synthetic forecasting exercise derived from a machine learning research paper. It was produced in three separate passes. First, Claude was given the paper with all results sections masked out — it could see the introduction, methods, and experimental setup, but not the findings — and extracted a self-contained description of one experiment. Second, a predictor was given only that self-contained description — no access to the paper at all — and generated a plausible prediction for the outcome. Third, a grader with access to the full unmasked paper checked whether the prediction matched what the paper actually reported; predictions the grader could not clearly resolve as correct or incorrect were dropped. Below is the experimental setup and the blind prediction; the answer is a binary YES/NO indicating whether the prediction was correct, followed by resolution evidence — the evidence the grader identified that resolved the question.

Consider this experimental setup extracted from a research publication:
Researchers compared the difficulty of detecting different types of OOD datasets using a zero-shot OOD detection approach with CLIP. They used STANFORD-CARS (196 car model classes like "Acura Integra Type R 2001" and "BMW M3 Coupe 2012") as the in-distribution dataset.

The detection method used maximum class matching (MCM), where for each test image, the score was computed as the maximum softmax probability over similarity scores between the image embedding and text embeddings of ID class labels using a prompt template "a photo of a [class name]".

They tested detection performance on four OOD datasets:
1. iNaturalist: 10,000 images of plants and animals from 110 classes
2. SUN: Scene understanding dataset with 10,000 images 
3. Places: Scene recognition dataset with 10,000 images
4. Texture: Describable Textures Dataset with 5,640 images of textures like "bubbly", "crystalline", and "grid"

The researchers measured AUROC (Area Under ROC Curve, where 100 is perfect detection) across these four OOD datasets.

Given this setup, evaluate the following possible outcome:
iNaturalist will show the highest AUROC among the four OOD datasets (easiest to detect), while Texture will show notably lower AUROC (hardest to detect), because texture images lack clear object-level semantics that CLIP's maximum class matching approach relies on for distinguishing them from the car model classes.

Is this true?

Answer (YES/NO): NO